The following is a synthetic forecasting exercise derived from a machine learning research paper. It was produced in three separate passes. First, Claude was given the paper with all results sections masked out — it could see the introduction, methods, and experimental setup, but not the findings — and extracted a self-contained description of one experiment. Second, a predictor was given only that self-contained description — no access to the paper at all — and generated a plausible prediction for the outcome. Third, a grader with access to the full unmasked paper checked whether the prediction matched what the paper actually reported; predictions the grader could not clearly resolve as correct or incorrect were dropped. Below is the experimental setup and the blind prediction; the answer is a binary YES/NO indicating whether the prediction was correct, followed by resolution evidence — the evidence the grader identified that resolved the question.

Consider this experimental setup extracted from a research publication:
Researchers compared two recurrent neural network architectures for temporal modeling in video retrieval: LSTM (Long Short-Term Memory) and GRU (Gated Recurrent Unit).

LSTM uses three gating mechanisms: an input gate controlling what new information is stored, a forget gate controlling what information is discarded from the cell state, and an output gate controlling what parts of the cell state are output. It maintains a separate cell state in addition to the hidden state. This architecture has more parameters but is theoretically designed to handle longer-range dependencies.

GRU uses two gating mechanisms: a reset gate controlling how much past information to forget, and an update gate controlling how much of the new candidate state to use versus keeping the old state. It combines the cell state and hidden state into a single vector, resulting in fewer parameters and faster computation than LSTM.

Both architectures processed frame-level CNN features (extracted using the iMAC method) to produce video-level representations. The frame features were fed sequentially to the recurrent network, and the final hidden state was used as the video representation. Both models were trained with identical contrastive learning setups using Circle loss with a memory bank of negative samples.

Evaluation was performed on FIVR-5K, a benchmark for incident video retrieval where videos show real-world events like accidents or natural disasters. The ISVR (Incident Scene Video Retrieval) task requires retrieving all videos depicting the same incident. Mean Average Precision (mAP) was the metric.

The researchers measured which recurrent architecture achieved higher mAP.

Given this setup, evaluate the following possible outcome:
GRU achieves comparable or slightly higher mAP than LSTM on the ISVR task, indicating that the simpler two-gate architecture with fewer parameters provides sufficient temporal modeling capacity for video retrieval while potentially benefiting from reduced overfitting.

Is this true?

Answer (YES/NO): YES